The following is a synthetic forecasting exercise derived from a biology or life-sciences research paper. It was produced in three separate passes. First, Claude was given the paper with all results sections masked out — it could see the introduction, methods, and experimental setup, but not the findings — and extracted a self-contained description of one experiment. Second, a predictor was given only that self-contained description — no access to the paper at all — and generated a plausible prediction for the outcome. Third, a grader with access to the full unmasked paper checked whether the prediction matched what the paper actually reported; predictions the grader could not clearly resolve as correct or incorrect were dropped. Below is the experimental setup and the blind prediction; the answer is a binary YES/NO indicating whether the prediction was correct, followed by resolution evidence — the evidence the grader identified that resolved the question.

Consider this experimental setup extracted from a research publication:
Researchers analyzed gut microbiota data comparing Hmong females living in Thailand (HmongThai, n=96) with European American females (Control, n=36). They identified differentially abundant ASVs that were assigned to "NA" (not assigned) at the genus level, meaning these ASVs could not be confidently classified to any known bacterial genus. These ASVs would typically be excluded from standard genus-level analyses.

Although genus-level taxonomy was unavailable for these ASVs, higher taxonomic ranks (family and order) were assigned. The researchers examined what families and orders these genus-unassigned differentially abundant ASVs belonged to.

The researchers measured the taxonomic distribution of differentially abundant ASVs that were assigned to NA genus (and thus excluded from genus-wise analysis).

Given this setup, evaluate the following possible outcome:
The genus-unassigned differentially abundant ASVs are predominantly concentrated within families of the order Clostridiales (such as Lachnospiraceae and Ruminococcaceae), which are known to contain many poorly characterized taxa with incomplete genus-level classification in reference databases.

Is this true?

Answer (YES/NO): NO